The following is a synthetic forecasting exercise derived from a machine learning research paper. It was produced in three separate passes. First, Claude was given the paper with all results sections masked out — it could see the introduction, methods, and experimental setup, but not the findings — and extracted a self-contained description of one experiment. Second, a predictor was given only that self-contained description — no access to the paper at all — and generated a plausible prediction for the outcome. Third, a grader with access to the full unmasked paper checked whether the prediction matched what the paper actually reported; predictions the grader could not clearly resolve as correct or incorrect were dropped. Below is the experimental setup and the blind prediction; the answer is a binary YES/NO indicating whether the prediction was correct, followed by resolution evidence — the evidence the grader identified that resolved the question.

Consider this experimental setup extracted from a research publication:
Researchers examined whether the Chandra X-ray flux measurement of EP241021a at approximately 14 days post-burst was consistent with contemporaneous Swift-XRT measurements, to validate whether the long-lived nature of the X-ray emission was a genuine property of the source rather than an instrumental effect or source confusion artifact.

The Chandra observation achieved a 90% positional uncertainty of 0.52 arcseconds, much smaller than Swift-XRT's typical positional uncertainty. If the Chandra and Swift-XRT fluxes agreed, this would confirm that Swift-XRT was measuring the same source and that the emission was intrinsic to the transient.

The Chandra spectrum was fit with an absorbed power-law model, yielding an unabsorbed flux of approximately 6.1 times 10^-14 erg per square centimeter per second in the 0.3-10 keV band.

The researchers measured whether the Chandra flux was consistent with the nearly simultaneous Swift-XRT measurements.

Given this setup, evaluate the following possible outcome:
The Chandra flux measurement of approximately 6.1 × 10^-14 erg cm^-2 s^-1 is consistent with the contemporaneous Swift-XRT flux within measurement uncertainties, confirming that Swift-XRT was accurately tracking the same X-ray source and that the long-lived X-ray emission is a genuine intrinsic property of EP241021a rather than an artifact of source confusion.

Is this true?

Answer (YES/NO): YES